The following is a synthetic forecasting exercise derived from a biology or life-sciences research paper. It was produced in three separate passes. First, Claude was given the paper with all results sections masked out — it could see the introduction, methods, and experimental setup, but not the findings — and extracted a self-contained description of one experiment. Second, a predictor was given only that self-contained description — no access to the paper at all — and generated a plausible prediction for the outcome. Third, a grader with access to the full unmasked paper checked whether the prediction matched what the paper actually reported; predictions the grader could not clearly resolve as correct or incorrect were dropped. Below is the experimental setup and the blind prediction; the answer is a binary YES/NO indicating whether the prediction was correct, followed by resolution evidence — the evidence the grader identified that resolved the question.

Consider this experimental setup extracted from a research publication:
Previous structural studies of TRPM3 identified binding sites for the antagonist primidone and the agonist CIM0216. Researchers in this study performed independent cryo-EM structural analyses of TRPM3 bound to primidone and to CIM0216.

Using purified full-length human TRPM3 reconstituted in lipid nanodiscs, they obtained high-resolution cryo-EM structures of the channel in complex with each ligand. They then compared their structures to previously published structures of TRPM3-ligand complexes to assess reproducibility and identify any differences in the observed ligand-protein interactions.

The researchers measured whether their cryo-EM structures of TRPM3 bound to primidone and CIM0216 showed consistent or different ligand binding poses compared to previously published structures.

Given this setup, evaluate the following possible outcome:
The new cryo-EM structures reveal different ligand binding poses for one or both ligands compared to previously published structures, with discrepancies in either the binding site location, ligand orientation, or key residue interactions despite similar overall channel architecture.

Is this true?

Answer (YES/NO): YES